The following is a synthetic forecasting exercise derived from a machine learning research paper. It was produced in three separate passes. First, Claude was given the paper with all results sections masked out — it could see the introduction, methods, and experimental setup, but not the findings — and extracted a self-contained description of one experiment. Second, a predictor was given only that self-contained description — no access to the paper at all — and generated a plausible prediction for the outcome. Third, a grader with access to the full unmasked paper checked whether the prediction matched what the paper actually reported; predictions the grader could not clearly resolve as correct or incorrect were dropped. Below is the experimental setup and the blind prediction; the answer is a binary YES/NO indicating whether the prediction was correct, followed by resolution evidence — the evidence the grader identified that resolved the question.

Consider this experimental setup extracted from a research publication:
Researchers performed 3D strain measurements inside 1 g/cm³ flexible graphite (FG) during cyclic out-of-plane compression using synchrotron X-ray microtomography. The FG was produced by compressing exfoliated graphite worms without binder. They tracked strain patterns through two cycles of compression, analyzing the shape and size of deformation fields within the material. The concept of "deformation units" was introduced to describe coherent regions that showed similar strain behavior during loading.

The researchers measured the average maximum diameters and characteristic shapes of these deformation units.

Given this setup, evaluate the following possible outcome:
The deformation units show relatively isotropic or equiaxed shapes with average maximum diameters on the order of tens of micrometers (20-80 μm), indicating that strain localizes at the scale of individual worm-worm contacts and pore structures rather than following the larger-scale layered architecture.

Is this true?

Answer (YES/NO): NO